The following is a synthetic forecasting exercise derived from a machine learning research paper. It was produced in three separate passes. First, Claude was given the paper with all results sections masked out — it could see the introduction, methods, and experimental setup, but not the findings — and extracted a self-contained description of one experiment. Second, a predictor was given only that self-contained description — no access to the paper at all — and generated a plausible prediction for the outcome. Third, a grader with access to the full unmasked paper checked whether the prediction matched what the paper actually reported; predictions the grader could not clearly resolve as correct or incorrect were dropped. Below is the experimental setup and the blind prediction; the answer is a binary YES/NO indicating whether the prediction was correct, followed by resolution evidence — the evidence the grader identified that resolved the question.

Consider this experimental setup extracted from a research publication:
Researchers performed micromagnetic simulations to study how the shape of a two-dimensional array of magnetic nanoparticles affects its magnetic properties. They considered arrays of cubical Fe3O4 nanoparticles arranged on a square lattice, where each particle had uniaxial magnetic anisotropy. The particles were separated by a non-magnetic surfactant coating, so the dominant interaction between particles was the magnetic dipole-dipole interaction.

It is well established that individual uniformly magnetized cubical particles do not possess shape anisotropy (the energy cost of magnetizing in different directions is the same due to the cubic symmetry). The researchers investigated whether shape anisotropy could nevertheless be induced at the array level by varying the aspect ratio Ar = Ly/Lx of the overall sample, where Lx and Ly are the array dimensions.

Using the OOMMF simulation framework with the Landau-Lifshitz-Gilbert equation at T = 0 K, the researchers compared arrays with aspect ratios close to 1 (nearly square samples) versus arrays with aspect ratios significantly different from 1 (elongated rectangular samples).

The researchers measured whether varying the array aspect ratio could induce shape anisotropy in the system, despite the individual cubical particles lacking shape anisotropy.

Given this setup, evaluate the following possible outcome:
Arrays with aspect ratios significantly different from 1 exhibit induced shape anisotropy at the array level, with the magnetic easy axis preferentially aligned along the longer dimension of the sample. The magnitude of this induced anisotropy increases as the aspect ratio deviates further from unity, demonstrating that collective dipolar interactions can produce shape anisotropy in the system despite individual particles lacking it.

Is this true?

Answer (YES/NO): YES